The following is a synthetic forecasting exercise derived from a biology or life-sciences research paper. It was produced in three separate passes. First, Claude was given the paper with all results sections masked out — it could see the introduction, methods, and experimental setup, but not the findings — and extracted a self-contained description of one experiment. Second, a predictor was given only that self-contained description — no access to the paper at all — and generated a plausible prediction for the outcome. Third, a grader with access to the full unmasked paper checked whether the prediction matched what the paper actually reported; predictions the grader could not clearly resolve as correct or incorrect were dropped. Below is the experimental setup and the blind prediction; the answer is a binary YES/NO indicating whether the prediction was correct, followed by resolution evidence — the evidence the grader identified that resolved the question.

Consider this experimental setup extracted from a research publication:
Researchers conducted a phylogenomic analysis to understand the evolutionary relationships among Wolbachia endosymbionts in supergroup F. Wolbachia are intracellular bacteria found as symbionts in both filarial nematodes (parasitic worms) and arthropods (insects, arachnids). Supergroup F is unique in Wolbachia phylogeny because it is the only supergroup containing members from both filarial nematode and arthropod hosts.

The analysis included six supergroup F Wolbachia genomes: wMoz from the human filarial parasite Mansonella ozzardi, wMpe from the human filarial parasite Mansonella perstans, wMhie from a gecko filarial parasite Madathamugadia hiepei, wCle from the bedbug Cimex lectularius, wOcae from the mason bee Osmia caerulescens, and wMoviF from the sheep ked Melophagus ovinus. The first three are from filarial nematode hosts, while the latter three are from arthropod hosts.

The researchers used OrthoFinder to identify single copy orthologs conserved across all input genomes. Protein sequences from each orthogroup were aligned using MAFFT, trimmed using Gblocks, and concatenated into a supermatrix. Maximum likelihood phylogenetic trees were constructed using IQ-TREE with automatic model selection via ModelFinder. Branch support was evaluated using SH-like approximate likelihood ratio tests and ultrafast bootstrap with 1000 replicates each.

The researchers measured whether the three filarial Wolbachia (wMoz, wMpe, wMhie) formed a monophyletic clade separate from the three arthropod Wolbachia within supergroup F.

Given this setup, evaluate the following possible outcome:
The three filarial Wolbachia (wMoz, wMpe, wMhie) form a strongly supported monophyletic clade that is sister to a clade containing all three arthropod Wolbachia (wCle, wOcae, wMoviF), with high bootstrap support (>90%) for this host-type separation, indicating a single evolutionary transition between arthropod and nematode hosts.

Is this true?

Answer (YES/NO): NO